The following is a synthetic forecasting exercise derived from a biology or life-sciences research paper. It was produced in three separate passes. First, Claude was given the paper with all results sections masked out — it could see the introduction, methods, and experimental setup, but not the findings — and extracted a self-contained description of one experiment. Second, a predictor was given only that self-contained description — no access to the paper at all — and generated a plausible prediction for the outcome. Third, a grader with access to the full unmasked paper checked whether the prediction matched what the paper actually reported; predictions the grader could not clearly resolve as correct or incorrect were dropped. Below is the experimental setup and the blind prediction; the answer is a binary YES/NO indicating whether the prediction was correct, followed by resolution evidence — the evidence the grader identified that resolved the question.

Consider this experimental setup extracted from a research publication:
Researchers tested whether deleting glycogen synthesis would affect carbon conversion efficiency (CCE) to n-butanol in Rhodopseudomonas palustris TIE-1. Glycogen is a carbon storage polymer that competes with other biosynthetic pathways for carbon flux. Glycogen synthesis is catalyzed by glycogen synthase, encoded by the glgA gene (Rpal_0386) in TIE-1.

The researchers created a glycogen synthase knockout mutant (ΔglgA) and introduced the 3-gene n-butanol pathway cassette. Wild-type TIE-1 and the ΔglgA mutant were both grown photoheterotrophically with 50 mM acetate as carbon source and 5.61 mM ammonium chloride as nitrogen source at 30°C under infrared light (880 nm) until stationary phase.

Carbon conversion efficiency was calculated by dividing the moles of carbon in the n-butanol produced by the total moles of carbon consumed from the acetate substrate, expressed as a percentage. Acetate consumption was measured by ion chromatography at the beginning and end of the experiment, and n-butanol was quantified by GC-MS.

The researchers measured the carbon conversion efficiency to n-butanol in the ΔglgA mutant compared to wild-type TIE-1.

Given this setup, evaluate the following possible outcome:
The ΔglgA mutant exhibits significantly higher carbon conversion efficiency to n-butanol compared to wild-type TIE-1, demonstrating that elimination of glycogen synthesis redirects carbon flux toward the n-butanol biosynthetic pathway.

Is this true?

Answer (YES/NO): NO